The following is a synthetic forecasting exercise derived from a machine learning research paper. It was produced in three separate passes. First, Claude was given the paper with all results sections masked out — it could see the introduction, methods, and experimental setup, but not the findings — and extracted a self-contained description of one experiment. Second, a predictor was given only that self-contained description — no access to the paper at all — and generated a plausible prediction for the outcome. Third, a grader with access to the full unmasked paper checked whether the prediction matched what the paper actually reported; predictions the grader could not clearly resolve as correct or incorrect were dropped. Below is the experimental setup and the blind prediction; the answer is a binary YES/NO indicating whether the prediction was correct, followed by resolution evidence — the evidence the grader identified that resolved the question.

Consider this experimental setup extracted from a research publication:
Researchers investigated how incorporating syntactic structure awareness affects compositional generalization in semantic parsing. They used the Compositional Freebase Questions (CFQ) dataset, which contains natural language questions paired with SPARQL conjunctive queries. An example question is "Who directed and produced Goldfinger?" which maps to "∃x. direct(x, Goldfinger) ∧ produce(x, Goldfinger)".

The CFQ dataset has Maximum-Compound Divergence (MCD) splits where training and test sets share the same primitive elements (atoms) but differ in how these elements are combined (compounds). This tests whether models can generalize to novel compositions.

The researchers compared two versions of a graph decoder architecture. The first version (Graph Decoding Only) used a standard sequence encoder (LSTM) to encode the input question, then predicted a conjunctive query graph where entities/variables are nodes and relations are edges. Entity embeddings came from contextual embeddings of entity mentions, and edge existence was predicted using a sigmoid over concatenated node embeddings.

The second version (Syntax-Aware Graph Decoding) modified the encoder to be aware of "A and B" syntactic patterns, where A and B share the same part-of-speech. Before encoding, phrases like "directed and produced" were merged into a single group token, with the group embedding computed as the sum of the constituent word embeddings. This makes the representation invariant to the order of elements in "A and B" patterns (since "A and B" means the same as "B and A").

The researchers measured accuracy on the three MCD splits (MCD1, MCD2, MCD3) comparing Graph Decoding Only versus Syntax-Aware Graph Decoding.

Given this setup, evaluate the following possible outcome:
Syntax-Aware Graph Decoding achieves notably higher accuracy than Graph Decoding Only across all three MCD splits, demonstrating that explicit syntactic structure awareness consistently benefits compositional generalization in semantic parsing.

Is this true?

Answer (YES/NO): YES